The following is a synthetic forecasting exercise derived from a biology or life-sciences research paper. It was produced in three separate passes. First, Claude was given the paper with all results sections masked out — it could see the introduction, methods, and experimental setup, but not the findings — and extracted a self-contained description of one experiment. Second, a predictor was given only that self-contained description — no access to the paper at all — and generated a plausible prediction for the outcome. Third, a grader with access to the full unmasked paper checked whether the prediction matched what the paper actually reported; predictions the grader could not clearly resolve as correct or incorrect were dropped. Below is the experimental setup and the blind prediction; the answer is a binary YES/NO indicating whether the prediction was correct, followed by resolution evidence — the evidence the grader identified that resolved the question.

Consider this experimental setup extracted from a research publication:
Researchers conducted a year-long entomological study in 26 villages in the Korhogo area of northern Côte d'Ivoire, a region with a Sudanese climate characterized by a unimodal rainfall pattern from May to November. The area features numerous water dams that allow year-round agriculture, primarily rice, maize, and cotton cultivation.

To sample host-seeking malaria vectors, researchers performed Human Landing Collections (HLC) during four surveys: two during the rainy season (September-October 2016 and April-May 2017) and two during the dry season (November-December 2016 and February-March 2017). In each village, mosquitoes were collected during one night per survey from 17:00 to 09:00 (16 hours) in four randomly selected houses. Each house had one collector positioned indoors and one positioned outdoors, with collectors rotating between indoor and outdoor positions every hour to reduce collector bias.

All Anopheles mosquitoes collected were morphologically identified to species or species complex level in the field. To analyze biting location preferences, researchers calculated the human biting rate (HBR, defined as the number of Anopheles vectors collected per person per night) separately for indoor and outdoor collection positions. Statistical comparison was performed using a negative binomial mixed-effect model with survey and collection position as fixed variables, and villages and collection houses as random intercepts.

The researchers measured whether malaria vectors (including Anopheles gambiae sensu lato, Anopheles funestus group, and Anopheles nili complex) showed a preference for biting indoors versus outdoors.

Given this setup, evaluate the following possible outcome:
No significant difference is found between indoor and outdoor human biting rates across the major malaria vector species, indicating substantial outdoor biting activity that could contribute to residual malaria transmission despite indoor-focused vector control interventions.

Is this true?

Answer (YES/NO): NO